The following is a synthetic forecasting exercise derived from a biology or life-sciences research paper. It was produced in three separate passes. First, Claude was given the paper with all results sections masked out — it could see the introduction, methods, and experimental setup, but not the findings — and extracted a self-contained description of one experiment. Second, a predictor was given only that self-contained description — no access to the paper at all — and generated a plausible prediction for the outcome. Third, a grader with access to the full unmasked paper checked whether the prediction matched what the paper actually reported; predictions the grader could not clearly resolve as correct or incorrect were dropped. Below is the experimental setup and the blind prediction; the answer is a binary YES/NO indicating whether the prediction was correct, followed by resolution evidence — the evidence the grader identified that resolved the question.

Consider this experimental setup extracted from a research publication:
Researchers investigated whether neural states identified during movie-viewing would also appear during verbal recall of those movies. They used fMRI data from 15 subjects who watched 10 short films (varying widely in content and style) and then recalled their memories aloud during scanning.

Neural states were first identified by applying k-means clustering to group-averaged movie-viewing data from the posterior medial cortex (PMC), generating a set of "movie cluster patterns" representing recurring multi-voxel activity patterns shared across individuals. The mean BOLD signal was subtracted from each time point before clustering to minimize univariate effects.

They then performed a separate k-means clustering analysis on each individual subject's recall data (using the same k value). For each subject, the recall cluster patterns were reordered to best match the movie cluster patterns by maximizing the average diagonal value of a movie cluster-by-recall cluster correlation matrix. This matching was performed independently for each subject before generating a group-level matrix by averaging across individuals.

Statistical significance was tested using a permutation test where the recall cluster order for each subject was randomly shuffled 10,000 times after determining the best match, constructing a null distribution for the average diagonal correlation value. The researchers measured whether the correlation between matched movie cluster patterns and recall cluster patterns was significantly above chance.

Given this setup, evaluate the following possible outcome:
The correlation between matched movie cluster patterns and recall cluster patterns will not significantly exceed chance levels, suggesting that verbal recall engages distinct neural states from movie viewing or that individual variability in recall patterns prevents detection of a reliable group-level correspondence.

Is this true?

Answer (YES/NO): NO